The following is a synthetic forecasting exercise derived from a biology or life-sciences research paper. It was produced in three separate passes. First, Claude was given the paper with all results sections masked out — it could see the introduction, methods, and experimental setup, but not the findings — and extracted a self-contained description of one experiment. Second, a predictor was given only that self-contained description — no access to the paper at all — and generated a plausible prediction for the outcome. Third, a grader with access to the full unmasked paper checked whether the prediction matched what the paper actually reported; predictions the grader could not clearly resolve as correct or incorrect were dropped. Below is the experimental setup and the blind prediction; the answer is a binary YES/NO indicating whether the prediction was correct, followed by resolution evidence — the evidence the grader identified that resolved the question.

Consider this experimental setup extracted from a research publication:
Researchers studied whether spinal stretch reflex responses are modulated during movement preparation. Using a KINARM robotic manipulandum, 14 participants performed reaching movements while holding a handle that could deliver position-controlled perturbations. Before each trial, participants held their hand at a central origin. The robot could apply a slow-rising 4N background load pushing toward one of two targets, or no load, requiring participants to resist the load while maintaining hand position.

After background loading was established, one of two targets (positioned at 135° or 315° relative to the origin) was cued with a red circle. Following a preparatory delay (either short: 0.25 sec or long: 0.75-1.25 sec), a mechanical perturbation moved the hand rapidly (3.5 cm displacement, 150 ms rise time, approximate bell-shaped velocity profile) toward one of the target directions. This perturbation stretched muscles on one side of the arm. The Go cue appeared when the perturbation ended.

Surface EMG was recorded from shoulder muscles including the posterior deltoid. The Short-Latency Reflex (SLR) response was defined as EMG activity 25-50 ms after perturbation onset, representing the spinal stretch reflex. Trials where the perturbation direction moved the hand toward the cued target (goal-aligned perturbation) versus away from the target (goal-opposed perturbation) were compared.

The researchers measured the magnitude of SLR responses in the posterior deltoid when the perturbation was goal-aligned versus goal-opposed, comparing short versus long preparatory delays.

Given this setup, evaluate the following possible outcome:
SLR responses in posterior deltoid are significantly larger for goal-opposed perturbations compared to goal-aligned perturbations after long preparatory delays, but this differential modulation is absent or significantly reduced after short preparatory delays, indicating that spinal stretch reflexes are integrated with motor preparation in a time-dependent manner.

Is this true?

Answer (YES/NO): NO